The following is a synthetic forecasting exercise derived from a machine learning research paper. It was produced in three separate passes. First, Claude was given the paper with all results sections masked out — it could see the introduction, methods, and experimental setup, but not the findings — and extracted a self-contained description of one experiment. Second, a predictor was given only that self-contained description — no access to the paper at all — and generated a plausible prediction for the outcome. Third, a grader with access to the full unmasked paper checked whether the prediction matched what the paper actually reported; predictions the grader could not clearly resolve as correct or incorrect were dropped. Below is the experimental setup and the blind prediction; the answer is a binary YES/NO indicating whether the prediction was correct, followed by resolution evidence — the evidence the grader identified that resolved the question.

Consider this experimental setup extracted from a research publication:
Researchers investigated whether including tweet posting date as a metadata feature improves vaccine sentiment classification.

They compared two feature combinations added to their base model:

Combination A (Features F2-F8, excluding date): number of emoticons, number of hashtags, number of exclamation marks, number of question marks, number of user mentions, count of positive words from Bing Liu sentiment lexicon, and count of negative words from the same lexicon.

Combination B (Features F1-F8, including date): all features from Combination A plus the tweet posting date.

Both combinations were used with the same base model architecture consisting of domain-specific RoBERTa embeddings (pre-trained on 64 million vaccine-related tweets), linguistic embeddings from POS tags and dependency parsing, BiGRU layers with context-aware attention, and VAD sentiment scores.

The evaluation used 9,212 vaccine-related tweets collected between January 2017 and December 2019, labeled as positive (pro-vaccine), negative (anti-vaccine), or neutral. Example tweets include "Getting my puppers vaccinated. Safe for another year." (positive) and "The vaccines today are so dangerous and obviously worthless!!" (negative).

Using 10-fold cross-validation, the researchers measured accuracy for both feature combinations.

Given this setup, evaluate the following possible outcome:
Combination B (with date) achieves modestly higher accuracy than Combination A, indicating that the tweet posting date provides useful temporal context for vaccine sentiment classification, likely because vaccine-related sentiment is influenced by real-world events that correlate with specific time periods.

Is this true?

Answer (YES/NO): YES